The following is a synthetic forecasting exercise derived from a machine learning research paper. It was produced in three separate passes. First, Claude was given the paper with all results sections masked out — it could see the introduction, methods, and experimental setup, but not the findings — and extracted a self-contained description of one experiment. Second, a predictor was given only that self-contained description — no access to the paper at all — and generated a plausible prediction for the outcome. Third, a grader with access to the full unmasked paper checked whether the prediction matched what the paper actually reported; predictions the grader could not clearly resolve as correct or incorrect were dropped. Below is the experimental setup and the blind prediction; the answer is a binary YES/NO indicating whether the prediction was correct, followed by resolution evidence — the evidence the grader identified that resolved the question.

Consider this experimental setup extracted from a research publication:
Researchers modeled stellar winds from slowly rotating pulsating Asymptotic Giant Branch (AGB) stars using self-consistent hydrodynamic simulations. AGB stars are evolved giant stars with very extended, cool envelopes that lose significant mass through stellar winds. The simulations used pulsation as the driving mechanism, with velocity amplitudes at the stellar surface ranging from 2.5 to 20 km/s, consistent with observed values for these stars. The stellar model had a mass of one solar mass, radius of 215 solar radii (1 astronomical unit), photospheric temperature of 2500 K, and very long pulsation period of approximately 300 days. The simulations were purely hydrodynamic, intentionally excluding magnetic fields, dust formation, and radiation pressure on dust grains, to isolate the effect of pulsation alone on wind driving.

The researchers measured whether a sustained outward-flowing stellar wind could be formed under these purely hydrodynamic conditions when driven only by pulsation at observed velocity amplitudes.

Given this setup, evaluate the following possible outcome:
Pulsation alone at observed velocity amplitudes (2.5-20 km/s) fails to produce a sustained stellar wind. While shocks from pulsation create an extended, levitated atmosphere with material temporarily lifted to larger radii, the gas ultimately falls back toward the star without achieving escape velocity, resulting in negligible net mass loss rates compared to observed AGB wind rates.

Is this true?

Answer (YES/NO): NO